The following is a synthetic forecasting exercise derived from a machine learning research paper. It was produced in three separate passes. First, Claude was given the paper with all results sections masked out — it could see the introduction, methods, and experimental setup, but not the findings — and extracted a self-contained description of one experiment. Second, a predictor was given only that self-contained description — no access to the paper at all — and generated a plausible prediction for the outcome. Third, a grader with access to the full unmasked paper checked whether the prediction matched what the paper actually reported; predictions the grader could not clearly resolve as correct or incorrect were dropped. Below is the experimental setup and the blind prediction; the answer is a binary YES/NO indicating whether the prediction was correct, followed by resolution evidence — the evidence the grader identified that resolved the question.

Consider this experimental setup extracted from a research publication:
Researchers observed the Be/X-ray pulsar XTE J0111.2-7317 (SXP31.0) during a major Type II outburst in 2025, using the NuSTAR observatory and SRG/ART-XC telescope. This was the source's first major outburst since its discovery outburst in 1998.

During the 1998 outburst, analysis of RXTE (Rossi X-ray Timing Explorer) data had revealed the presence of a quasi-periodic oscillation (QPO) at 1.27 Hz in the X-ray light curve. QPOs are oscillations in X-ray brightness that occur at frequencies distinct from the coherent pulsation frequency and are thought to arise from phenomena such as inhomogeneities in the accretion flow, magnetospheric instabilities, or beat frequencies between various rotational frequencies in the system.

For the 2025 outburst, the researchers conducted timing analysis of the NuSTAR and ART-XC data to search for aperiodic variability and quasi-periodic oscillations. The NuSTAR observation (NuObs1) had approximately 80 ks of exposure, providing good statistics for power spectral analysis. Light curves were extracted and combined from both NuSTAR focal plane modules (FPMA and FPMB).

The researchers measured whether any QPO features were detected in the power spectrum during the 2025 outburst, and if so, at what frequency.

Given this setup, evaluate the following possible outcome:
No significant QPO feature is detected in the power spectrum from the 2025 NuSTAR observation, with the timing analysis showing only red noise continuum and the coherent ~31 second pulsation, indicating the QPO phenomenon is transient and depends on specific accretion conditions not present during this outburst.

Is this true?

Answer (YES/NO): NO